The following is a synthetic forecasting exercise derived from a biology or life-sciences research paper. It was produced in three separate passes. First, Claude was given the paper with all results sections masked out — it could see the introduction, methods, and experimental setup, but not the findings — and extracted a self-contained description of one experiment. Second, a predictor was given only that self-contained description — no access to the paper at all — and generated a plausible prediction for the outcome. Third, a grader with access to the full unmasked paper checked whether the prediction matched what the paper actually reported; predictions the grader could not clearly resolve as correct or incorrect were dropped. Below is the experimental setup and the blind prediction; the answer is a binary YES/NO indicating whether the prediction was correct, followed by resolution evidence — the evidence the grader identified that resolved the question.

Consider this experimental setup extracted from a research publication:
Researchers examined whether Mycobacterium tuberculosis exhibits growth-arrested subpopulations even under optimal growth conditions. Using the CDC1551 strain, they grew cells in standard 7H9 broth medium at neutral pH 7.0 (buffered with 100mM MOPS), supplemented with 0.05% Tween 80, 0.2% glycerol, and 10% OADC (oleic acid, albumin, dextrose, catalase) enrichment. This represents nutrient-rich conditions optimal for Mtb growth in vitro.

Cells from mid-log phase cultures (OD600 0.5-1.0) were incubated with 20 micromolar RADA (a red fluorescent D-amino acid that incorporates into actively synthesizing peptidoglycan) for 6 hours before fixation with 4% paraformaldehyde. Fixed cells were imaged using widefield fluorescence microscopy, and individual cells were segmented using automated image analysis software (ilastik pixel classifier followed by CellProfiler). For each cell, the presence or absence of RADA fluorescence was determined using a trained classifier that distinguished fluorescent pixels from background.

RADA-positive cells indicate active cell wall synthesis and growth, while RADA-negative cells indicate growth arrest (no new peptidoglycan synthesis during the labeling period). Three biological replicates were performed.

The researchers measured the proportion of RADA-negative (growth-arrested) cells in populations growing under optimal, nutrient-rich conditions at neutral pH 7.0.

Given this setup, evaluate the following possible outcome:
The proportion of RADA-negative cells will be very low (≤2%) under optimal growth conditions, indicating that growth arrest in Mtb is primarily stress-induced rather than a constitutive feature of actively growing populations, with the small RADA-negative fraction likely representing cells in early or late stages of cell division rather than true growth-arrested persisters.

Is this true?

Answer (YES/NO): NO